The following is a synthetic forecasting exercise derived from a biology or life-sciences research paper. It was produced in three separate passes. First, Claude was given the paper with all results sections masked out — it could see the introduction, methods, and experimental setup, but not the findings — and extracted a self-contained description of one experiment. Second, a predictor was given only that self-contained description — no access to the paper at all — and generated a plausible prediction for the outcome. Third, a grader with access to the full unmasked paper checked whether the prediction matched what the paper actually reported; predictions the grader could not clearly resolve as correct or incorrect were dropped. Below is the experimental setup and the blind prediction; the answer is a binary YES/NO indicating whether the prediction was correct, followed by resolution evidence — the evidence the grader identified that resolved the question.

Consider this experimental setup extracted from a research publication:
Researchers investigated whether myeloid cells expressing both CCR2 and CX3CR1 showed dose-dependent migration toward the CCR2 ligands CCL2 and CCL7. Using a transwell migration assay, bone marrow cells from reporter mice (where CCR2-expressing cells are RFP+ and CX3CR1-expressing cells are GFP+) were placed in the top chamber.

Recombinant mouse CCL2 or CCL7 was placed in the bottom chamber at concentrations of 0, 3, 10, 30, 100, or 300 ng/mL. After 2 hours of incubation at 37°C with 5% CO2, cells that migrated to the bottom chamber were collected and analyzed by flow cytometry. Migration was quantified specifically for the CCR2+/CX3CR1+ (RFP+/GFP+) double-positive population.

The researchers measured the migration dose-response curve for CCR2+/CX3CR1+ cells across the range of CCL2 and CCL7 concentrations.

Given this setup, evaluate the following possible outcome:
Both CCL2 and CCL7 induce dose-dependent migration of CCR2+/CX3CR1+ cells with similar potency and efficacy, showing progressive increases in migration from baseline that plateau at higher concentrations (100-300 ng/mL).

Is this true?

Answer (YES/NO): NO